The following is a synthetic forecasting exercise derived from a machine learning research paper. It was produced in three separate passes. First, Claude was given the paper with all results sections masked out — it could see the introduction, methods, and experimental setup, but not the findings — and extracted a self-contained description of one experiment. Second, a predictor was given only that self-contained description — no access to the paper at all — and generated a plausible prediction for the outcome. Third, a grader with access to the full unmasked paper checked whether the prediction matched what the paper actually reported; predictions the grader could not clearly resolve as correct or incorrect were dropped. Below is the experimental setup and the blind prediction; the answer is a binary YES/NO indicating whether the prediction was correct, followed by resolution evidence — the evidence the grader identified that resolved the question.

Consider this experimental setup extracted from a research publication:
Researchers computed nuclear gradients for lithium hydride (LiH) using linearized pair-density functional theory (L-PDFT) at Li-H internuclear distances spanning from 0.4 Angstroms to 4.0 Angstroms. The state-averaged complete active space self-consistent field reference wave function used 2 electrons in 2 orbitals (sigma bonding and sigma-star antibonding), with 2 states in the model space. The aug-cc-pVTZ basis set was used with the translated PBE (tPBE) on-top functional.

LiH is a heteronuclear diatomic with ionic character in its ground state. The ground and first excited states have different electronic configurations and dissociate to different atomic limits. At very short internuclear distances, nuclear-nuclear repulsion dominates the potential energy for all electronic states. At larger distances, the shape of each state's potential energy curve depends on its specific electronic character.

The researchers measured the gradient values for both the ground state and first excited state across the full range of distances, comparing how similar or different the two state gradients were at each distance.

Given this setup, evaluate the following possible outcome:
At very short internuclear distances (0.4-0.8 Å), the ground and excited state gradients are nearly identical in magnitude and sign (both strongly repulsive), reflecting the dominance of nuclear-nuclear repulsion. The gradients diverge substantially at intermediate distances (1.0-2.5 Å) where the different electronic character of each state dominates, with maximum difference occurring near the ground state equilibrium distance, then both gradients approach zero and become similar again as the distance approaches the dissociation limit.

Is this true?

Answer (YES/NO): NO